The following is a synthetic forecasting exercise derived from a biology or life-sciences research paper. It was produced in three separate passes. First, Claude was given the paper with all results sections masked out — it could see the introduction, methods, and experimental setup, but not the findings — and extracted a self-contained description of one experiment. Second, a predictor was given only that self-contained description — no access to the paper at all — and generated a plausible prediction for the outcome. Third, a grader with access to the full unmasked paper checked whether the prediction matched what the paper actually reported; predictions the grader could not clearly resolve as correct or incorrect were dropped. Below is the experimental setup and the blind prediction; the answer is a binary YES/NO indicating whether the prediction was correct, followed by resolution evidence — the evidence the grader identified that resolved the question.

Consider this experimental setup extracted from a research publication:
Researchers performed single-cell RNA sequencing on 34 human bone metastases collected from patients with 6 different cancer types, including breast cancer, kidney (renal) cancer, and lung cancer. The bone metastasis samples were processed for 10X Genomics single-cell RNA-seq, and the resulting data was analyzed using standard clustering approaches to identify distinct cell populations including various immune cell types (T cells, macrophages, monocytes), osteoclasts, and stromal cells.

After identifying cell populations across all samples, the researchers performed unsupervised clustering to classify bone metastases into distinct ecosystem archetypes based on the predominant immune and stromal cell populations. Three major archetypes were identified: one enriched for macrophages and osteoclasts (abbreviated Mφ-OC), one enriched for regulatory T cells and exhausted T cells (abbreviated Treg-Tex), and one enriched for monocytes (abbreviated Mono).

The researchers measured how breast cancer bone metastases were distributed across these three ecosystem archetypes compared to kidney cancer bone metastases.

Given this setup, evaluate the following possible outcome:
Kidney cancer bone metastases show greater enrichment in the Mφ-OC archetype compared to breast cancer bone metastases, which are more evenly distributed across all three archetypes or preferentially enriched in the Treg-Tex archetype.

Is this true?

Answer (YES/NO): NO